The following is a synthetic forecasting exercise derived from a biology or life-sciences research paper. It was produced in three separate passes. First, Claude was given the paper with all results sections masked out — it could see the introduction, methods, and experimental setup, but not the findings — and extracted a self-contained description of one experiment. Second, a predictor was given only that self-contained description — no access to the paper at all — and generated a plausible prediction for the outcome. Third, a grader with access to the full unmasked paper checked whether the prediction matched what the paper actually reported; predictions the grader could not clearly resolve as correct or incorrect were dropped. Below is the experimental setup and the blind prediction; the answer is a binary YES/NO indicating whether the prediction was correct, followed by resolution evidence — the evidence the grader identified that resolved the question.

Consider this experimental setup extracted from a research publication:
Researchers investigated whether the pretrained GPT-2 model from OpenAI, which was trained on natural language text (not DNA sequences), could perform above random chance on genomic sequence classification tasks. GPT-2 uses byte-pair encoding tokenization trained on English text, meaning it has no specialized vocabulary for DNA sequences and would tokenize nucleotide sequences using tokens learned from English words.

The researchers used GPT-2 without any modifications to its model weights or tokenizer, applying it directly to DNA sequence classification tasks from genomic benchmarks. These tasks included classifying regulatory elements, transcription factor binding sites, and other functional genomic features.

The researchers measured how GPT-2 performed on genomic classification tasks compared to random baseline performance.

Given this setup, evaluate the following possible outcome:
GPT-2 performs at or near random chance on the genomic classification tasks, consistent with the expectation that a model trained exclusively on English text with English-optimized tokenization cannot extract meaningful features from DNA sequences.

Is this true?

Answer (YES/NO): NO